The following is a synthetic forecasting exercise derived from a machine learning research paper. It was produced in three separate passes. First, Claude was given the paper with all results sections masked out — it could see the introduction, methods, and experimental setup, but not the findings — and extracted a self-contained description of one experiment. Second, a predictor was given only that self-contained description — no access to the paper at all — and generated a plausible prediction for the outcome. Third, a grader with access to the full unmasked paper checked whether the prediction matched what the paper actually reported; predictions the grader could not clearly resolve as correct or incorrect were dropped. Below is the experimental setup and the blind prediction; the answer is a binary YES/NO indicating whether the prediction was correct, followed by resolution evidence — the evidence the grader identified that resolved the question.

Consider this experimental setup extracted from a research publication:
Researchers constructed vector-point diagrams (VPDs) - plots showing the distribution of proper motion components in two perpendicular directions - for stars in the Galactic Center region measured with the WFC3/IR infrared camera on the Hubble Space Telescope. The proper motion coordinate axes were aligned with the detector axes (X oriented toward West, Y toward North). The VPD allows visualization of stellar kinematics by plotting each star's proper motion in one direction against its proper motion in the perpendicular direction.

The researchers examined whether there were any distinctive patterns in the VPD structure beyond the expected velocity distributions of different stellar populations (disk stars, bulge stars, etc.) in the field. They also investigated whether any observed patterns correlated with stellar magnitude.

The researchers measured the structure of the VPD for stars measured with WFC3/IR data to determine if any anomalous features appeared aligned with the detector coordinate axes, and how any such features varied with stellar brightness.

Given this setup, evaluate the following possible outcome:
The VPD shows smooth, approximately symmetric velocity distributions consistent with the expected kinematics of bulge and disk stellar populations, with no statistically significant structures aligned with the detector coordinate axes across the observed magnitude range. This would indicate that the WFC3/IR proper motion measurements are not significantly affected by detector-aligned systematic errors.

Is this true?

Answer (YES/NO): NO